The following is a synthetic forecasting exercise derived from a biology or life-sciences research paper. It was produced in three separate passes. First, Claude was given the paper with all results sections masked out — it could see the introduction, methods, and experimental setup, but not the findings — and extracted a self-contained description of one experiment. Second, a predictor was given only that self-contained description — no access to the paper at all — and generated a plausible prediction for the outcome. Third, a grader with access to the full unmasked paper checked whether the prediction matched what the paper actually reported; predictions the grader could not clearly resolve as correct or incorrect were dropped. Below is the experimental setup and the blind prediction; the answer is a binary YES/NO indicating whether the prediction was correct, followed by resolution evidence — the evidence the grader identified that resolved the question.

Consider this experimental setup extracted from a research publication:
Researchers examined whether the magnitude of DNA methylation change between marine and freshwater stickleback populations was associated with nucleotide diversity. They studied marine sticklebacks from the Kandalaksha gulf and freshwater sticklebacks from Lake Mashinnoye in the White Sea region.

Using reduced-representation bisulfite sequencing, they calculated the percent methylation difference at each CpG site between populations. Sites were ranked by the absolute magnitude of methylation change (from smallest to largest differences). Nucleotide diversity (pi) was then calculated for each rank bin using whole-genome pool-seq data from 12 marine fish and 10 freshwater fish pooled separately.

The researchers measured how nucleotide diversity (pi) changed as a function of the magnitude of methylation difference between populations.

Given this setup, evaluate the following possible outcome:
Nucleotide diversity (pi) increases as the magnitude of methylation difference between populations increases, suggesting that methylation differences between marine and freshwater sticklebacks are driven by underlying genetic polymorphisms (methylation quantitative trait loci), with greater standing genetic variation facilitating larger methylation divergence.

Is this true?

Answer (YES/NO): YES